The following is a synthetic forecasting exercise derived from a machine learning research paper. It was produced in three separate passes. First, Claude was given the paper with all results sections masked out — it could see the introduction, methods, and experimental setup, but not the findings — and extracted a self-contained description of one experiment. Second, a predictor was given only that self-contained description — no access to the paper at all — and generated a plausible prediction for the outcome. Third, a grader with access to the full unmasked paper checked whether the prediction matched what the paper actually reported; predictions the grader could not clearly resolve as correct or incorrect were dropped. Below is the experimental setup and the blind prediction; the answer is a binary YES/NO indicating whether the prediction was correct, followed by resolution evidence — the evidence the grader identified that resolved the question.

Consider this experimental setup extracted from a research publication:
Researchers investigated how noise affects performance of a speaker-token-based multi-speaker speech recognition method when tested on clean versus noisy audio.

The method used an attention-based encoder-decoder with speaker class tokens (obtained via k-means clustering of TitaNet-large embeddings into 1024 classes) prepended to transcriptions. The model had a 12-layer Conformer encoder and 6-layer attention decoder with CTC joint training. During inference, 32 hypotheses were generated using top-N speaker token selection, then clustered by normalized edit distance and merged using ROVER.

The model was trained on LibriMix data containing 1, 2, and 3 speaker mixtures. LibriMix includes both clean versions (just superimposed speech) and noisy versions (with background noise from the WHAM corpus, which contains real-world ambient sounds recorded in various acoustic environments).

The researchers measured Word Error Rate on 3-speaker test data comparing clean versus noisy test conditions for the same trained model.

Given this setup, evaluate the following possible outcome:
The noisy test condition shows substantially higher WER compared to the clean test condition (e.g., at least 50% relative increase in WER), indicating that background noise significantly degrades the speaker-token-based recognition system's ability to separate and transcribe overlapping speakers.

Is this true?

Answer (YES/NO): YES